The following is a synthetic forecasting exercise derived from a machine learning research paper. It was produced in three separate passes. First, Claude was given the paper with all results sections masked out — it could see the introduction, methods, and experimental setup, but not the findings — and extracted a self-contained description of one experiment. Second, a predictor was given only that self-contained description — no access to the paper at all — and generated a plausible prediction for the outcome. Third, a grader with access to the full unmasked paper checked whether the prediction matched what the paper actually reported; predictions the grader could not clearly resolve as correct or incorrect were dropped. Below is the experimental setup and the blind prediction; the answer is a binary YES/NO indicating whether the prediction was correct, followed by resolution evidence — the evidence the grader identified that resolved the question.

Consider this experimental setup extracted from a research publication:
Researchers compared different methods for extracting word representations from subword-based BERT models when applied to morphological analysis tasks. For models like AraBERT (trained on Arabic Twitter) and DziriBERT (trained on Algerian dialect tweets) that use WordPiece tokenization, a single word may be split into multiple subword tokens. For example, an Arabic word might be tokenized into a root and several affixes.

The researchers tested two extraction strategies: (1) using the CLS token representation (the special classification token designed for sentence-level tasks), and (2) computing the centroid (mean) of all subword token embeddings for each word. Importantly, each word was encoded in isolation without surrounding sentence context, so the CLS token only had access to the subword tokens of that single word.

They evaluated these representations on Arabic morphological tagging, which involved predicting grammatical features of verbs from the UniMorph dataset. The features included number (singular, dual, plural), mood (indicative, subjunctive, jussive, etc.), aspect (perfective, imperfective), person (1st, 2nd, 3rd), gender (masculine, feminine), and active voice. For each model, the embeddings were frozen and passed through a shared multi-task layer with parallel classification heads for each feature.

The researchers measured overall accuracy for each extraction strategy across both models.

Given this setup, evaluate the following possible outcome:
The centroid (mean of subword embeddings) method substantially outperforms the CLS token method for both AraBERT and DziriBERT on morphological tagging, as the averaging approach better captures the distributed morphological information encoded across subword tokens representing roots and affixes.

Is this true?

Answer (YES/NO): NO